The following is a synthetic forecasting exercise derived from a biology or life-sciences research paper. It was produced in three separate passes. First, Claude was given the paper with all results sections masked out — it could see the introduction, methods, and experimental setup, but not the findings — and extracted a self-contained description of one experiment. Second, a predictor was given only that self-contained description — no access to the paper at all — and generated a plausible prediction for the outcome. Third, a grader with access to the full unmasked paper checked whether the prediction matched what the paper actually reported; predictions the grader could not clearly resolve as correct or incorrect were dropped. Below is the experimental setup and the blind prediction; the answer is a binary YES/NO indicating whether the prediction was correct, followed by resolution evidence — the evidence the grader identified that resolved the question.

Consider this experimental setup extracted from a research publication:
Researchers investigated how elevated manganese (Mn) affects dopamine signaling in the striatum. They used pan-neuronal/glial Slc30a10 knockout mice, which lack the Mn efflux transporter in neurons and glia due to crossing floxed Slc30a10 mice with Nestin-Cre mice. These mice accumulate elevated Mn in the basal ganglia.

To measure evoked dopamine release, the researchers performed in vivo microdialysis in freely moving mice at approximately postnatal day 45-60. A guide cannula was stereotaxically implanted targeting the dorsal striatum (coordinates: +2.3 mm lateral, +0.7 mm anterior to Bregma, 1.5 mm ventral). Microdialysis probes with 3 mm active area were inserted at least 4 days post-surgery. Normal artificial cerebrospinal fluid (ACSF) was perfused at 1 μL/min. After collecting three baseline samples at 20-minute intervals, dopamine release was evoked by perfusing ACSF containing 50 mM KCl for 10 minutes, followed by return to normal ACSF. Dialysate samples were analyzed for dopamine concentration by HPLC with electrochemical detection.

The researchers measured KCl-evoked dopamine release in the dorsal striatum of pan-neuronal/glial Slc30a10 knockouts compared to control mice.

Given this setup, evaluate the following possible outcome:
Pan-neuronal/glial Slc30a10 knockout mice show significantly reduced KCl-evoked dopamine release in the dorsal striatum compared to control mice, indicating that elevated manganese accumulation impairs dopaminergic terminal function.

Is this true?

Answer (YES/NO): YES